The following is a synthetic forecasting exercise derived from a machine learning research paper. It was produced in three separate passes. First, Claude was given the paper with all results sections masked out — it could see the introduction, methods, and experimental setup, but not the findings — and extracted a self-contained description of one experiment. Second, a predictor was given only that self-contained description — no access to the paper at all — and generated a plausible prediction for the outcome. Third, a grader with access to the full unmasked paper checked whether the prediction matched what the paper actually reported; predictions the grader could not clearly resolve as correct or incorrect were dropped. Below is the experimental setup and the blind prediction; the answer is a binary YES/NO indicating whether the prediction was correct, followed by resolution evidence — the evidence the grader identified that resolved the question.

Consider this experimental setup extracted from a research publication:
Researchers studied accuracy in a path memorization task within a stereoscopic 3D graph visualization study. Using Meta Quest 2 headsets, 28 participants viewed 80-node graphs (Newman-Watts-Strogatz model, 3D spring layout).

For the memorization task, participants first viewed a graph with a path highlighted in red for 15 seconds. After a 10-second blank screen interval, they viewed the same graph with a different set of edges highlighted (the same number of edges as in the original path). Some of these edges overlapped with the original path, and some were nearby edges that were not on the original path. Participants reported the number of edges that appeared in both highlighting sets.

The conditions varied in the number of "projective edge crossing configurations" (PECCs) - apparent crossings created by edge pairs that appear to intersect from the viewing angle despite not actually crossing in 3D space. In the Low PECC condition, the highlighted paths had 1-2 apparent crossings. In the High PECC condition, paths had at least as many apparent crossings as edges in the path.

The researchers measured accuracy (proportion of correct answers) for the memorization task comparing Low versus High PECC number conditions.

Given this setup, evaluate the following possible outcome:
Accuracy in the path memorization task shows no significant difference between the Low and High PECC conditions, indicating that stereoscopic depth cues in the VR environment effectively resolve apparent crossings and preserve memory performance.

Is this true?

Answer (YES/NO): NO